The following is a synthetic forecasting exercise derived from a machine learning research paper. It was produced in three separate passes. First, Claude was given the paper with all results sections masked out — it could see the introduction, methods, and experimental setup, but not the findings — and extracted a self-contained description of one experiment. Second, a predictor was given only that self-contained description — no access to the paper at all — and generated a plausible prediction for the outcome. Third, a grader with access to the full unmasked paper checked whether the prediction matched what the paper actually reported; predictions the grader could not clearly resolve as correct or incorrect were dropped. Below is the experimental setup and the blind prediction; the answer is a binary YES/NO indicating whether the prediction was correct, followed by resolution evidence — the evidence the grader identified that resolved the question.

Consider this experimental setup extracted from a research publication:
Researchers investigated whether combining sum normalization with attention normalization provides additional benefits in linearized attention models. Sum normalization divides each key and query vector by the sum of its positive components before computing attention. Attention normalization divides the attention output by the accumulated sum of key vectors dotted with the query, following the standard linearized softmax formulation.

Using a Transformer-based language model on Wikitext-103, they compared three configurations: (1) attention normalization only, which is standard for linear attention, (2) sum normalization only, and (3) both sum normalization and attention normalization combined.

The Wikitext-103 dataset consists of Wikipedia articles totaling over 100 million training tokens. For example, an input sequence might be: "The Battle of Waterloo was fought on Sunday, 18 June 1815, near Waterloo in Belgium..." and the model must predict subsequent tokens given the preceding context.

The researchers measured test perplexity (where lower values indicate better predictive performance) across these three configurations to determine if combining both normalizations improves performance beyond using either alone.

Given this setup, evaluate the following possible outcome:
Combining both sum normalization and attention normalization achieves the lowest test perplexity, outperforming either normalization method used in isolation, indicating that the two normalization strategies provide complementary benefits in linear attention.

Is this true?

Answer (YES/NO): NO